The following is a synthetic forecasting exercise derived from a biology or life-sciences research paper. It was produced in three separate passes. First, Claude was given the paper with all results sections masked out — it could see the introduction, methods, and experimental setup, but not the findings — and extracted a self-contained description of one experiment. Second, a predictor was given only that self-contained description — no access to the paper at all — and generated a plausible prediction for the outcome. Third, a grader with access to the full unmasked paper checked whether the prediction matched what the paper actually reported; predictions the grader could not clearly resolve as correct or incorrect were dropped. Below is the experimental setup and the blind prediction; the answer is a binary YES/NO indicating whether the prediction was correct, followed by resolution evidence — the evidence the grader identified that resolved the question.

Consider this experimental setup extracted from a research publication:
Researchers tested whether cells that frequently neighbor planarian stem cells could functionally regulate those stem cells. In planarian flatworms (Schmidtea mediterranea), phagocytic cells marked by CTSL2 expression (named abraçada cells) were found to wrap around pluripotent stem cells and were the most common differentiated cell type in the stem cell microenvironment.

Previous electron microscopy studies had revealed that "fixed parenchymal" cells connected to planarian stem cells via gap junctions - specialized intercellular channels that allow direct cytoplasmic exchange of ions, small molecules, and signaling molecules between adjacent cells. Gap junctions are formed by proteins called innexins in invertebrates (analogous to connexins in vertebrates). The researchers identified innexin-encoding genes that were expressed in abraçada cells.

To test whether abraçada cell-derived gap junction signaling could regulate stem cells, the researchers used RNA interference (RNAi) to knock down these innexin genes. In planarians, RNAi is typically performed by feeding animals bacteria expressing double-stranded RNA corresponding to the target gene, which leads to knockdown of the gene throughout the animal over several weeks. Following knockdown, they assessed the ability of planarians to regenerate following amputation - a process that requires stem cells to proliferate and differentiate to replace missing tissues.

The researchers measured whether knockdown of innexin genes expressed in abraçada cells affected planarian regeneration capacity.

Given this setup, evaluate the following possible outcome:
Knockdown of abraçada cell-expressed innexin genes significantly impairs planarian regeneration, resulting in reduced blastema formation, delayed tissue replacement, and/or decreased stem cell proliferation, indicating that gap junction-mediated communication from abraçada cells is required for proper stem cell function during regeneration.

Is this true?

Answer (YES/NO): NO